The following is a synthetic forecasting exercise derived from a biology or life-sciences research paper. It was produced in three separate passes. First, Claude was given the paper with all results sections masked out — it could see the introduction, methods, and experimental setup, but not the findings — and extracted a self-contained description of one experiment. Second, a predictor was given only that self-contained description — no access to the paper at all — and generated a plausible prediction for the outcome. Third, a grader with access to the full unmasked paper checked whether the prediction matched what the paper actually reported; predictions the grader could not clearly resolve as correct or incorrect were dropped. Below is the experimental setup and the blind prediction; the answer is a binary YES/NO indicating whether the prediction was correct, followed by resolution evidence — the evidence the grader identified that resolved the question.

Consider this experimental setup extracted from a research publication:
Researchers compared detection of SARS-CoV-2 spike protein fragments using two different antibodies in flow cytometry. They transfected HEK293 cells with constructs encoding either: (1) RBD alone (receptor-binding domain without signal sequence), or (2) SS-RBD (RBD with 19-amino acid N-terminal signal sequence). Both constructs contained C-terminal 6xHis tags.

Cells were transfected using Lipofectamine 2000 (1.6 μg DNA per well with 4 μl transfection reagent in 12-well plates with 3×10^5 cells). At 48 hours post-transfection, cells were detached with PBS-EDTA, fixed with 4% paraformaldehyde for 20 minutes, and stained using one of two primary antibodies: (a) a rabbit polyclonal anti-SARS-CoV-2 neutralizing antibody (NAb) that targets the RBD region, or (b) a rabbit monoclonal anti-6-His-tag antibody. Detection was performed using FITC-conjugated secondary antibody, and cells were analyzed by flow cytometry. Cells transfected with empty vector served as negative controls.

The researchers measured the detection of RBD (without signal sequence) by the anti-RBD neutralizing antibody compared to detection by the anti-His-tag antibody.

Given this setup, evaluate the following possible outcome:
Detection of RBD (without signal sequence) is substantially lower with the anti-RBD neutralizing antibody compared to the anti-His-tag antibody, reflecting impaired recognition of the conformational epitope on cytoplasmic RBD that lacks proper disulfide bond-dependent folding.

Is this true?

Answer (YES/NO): NO